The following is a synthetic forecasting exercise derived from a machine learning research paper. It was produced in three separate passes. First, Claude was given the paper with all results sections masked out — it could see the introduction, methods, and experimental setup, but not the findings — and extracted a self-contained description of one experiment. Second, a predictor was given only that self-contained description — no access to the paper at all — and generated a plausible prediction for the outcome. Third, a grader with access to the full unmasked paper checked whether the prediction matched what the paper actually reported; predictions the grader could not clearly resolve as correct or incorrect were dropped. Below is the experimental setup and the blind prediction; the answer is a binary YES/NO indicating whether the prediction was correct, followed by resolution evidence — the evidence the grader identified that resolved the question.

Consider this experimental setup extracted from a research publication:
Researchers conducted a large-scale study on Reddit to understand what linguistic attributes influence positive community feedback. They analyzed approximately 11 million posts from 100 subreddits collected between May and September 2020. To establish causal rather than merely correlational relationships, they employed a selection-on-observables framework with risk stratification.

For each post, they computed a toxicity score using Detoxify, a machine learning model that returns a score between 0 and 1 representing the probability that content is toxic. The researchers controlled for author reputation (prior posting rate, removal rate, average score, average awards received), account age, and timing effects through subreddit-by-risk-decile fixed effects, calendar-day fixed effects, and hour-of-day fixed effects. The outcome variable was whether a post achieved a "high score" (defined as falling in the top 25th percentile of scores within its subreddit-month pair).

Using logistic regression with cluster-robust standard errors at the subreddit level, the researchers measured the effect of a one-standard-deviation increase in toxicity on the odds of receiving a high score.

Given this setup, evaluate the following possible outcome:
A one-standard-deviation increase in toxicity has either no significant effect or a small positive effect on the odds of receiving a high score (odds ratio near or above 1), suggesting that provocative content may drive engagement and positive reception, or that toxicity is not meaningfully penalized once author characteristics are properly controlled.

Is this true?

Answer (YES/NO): NO